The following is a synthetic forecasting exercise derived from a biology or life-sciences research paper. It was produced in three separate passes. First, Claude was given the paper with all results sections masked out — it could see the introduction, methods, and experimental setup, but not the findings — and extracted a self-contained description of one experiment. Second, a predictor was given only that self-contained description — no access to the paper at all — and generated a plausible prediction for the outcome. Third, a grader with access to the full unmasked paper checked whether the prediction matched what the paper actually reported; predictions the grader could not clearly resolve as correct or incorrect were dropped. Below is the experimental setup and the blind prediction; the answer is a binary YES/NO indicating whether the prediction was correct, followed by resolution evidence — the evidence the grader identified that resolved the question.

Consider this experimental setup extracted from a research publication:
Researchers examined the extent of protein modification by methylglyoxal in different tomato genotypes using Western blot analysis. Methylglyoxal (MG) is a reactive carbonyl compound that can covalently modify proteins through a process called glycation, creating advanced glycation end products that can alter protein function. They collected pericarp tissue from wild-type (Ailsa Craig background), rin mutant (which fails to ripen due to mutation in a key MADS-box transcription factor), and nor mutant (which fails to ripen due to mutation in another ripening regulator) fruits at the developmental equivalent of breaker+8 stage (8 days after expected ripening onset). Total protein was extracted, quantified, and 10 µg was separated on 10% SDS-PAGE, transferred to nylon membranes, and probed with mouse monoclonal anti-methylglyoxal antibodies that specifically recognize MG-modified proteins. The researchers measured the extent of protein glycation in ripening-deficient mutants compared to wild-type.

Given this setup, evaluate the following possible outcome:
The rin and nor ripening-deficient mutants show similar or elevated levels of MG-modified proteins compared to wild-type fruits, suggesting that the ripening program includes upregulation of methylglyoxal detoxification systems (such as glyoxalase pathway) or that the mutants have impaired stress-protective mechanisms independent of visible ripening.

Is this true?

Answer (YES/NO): YES